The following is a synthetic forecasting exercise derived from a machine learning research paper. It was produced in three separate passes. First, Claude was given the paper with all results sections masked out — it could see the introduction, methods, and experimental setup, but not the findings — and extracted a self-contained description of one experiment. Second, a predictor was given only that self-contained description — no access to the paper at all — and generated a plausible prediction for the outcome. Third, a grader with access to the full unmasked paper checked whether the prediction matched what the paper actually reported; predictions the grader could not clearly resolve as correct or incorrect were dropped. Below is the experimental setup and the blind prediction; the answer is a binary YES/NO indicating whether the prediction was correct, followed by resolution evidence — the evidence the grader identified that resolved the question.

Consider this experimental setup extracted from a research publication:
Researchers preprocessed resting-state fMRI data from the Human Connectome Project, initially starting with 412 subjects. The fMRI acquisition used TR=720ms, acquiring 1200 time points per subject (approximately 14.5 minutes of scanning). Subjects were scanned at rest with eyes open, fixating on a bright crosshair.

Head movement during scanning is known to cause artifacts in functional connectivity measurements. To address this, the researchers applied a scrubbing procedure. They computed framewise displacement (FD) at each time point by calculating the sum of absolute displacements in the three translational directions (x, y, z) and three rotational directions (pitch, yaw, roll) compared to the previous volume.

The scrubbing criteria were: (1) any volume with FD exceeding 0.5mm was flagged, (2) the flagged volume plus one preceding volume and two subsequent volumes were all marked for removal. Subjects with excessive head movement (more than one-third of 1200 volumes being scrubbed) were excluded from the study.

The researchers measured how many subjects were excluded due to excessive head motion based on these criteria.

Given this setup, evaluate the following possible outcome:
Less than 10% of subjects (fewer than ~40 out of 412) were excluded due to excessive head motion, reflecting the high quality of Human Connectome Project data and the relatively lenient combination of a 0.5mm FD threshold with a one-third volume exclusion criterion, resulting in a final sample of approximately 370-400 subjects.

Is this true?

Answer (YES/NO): YES